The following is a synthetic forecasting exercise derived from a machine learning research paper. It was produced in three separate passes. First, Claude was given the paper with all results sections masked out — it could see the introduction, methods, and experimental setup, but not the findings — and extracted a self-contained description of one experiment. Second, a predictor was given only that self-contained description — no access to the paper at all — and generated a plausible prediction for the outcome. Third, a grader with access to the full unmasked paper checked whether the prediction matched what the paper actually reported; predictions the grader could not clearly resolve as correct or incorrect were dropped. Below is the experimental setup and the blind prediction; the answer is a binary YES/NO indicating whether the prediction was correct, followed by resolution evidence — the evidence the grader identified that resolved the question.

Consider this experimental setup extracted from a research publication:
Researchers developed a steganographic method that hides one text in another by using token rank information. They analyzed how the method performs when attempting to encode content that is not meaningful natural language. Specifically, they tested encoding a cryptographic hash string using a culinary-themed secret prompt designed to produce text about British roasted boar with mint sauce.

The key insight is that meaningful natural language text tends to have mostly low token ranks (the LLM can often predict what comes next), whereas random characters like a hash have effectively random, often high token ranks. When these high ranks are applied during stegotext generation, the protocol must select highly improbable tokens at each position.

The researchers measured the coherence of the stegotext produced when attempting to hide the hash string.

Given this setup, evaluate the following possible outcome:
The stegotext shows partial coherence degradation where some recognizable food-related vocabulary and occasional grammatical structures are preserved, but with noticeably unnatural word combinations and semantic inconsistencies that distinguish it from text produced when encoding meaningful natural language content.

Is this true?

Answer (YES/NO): NO